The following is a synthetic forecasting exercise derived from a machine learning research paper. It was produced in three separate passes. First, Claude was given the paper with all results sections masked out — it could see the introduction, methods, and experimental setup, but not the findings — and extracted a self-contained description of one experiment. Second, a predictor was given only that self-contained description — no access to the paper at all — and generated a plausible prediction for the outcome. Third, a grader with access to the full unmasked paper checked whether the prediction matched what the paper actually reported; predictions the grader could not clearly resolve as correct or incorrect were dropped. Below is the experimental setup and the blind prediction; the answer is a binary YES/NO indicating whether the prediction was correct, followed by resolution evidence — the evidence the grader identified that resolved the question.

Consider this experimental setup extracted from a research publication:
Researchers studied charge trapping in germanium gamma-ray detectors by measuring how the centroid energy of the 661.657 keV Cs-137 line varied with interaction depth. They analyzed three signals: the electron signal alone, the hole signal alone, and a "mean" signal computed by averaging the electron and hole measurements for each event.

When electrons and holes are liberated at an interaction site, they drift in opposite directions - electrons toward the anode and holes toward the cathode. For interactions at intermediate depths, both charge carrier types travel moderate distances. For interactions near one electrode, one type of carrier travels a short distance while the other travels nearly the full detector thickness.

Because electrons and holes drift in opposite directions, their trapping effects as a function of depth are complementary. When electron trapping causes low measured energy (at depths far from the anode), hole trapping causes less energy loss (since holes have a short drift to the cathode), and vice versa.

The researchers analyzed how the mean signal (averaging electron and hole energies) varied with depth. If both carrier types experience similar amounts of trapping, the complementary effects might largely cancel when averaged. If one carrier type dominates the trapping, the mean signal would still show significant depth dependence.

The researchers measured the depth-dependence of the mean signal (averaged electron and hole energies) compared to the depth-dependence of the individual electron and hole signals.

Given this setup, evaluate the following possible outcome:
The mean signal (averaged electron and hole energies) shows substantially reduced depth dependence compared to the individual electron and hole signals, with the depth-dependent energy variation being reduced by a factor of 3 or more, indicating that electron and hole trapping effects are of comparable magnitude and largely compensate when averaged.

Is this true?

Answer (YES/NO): NO